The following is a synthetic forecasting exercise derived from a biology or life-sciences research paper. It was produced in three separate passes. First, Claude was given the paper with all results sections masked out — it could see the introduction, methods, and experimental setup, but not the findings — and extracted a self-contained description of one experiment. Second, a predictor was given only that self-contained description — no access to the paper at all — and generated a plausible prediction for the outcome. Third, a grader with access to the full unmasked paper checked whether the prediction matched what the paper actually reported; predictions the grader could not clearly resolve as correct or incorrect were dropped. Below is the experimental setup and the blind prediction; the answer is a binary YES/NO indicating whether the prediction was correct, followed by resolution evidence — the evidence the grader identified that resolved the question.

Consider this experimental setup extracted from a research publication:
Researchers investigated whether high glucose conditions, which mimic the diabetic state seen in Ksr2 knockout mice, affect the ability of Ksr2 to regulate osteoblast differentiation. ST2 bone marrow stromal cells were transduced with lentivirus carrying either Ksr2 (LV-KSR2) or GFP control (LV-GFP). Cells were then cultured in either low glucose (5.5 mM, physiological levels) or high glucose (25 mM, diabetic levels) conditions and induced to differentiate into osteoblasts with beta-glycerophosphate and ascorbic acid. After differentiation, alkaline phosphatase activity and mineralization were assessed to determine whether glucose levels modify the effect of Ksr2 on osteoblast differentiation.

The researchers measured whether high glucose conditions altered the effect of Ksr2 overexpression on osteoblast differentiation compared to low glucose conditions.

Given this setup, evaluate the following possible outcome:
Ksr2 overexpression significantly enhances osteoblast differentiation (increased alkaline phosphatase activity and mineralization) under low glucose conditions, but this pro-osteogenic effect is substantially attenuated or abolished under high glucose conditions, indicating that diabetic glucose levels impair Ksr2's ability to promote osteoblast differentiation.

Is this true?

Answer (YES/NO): NO